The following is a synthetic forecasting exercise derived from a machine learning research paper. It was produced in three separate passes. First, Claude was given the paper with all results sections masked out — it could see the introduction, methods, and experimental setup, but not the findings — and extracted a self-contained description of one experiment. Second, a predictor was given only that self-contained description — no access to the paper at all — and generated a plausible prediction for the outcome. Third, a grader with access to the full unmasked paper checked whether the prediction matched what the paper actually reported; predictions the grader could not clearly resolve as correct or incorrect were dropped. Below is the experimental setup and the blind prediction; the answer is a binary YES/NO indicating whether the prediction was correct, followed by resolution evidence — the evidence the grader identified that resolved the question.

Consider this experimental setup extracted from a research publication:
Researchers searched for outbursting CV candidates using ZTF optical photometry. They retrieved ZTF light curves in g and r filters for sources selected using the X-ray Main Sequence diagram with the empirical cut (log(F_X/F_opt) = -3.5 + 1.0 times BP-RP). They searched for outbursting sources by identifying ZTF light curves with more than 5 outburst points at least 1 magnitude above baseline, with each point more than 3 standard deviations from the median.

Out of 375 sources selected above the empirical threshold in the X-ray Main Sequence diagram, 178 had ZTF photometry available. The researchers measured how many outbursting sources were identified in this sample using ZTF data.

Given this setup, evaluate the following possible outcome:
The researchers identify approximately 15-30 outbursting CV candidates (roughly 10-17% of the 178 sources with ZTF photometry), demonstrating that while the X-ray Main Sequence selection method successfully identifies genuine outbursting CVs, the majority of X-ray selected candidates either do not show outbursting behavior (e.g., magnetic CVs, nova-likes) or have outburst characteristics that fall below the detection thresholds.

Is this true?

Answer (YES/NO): NO